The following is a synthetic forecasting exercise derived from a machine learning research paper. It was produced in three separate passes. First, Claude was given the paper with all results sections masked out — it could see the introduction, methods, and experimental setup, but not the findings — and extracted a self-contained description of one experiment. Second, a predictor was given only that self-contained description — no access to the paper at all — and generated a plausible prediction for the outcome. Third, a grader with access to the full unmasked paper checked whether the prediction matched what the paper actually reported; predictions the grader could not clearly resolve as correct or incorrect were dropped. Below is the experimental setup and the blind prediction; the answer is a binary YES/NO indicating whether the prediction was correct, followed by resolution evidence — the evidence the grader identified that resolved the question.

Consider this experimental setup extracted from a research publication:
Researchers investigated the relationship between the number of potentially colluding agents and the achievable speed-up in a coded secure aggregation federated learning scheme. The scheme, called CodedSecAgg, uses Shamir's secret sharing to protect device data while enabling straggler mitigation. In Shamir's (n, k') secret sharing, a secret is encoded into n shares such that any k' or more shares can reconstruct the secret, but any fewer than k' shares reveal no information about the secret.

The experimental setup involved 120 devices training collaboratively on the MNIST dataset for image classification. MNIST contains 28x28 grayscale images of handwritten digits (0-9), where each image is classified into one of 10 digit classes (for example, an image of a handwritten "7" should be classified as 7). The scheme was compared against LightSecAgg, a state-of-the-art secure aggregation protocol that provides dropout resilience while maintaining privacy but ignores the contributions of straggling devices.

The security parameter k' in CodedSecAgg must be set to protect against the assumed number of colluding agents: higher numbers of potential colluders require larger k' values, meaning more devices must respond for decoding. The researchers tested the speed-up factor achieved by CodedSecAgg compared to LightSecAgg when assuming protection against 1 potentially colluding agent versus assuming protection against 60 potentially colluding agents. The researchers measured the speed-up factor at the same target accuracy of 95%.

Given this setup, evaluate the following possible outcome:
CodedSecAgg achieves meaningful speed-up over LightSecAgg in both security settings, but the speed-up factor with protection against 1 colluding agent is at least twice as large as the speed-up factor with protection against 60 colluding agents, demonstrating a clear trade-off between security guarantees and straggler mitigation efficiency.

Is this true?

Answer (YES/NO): YES